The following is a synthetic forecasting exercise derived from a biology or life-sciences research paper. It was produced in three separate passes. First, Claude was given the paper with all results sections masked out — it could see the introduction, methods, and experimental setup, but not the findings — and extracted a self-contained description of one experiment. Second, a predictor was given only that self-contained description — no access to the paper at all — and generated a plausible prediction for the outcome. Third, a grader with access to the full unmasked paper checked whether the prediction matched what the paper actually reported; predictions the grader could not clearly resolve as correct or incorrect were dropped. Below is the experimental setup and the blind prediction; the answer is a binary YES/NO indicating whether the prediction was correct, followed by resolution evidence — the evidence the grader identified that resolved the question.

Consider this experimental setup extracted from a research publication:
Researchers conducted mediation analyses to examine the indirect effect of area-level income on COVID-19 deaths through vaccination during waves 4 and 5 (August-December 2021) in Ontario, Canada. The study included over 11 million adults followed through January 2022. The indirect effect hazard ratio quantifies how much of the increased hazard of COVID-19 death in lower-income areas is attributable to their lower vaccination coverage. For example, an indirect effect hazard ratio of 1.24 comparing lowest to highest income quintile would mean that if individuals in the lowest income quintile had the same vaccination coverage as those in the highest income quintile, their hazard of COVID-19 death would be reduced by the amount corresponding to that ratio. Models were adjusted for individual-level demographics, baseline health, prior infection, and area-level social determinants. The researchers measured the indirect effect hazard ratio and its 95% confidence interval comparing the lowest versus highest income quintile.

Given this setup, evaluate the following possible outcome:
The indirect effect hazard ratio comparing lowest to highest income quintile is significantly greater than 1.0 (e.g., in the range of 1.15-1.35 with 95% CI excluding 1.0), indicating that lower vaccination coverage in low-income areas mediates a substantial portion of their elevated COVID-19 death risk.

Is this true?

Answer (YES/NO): YES